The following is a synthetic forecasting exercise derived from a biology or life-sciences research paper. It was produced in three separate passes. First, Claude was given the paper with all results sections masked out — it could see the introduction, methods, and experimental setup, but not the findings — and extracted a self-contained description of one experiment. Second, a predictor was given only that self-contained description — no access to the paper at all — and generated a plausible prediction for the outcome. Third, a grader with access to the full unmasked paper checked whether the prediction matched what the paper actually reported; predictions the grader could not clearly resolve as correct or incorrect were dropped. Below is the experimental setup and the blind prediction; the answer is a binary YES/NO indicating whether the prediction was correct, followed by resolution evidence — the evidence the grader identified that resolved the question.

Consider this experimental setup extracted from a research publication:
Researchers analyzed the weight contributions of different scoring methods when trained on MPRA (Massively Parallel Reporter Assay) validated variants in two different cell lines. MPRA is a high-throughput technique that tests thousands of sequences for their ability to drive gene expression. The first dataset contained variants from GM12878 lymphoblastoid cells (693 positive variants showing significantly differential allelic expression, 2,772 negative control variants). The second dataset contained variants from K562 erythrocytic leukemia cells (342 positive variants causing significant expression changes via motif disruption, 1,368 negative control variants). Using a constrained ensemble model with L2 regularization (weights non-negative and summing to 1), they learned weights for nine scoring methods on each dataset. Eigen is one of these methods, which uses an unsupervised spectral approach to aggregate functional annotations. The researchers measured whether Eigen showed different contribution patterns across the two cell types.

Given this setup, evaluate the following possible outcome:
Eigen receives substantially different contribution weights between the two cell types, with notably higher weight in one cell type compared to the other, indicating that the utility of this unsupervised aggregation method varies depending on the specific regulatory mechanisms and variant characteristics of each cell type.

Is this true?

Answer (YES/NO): YES